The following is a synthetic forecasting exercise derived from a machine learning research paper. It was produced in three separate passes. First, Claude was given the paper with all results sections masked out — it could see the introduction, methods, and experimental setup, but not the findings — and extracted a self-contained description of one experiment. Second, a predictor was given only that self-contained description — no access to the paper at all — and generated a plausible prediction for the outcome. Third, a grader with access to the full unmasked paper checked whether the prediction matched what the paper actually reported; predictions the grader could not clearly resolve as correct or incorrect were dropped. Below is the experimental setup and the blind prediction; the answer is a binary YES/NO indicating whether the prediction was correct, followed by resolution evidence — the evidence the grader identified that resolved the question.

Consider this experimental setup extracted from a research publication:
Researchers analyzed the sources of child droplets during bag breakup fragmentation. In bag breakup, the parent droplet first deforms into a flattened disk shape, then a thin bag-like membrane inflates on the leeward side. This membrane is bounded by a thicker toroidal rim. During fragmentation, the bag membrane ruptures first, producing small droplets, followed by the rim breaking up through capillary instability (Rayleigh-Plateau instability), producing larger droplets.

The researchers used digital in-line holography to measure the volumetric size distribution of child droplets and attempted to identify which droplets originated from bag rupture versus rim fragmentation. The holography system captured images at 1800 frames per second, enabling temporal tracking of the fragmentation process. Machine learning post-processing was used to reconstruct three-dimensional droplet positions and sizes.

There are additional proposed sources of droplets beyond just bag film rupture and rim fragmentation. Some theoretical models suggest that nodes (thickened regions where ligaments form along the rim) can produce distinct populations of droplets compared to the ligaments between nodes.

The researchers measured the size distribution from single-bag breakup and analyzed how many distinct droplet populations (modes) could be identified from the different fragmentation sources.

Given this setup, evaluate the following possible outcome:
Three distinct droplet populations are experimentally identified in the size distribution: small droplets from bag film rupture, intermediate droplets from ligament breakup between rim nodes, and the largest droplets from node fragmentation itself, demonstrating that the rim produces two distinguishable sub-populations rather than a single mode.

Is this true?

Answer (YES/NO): YES